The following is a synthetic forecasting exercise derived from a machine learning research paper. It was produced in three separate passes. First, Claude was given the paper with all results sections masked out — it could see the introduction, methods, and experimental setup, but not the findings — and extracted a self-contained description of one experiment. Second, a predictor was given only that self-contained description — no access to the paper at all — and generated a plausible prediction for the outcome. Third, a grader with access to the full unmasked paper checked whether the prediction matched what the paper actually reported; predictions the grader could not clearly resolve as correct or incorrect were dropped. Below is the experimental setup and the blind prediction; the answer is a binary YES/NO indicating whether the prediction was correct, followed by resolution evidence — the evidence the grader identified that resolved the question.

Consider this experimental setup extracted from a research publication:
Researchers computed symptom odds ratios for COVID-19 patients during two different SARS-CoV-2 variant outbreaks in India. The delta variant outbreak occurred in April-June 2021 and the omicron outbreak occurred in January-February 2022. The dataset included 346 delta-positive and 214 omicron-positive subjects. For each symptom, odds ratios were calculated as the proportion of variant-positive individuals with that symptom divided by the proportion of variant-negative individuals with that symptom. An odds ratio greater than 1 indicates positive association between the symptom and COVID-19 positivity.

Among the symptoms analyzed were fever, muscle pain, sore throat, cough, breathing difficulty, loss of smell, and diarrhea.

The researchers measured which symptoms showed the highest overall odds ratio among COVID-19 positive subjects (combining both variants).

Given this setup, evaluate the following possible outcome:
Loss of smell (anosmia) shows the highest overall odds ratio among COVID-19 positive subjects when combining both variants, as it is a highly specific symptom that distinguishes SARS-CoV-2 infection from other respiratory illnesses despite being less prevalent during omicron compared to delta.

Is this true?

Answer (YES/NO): NO